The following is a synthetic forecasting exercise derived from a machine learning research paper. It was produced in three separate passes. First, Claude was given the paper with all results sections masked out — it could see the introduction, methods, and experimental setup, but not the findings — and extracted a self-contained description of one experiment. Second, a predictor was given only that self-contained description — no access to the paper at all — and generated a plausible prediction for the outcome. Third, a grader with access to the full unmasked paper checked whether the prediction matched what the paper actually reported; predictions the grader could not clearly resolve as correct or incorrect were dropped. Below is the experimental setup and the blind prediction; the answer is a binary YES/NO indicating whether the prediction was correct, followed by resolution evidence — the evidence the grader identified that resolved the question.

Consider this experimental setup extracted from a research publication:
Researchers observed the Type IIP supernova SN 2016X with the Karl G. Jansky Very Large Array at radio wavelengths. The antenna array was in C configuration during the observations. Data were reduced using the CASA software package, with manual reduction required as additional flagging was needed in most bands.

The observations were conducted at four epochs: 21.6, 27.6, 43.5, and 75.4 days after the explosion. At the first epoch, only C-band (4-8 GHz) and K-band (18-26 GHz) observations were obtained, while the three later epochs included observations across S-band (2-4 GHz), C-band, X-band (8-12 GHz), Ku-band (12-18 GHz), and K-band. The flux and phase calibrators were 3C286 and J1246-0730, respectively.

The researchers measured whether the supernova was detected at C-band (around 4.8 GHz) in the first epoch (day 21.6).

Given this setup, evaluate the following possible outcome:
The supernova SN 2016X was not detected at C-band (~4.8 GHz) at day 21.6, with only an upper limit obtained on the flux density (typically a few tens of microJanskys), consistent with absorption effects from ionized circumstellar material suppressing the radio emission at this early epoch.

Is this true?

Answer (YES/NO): NO